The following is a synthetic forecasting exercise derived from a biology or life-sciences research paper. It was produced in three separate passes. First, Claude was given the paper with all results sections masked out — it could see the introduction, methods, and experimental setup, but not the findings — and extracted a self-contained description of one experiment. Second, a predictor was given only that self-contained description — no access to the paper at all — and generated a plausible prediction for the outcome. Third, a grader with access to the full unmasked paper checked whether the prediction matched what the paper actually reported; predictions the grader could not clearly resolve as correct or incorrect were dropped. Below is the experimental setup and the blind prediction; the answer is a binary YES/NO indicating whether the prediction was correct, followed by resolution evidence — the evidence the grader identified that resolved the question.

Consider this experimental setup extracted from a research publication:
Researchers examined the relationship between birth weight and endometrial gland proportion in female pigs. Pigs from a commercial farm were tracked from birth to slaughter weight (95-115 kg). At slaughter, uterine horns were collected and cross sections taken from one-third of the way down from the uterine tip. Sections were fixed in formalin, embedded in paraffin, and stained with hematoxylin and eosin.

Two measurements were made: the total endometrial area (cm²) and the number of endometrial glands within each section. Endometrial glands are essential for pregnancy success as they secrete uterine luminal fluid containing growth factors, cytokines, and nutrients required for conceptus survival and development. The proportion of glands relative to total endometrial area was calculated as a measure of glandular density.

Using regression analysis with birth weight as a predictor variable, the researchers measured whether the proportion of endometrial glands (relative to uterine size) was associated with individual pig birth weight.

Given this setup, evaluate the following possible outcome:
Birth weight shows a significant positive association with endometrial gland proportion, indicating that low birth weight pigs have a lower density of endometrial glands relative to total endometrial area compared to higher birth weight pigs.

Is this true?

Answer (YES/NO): YES